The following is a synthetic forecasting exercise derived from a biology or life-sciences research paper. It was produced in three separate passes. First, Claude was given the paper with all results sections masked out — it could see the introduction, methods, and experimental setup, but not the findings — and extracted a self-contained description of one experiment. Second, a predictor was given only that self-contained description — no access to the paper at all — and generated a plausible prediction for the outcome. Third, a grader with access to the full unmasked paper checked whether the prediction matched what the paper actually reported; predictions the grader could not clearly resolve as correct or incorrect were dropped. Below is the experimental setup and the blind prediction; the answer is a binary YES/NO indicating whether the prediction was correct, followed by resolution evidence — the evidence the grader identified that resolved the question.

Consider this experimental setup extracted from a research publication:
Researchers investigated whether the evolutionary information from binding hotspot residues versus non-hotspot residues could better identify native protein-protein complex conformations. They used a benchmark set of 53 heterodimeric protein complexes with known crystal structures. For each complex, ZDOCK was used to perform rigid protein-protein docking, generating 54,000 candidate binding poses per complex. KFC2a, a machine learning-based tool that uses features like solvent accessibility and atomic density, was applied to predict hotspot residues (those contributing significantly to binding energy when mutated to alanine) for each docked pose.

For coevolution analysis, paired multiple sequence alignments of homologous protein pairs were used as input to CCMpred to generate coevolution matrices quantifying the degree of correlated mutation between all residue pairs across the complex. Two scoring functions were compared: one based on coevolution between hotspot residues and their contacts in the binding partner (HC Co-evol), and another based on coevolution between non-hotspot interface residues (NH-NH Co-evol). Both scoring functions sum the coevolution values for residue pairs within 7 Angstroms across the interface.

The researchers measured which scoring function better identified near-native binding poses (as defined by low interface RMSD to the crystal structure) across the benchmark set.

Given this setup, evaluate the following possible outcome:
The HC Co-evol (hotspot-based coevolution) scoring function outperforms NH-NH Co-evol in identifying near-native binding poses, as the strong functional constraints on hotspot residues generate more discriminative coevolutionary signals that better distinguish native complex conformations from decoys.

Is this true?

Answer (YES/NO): YES